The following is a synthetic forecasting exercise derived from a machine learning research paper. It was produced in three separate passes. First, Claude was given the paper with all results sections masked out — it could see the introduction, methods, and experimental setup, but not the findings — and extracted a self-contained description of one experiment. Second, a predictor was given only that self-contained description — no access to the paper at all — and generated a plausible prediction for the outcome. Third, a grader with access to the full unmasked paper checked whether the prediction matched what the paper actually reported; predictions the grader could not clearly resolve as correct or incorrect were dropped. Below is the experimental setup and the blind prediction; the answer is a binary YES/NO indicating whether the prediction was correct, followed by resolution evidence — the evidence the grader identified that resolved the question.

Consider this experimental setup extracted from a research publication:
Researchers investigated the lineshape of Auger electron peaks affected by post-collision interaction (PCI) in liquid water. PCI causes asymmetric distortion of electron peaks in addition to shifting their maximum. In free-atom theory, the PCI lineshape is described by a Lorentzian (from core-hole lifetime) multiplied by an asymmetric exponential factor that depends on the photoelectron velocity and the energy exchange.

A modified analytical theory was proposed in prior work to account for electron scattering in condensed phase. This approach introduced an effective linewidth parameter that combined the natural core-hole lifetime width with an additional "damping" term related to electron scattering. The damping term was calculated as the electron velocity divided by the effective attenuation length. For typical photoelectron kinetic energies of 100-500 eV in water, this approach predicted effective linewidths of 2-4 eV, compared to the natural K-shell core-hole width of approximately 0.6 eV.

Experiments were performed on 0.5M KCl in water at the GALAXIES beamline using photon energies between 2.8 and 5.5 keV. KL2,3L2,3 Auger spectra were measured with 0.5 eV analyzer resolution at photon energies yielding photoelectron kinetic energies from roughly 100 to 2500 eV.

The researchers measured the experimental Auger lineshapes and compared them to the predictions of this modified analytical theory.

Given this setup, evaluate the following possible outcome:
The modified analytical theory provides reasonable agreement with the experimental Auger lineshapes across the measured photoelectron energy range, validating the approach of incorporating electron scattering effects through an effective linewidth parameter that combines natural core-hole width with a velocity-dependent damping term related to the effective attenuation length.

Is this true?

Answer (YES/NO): NO